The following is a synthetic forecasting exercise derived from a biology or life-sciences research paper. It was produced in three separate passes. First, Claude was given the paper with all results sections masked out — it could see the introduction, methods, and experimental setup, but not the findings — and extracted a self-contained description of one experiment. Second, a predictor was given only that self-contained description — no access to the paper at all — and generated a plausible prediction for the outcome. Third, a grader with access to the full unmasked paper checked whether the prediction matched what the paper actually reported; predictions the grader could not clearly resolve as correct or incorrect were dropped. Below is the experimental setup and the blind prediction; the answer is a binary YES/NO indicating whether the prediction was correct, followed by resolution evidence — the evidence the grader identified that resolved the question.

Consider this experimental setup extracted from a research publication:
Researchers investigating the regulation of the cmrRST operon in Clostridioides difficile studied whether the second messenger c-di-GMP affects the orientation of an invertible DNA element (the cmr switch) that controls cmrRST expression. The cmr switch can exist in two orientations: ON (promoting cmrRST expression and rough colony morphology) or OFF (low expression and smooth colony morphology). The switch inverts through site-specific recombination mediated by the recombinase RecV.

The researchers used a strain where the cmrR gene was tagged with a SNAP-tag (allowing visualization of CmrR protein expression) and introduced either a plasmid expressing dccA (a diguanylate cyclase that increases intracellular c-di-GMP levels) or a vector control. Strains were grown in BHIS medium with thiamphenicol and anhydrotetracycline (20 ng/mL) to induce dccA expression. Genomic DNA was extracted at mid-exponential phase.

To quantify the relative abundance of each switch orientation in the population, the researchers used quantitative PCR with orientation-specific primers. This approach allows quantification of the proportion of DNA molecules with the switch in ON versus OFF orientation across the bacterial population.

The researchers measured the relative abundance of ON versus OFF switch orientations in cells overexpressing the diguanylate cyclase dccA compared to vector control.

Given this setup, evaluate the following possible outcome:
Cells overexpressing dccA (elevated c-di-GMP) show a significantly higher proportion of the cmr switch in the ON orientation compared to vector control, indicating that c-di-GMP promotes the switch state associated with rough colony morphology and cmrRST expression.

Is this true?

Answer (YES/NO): NO